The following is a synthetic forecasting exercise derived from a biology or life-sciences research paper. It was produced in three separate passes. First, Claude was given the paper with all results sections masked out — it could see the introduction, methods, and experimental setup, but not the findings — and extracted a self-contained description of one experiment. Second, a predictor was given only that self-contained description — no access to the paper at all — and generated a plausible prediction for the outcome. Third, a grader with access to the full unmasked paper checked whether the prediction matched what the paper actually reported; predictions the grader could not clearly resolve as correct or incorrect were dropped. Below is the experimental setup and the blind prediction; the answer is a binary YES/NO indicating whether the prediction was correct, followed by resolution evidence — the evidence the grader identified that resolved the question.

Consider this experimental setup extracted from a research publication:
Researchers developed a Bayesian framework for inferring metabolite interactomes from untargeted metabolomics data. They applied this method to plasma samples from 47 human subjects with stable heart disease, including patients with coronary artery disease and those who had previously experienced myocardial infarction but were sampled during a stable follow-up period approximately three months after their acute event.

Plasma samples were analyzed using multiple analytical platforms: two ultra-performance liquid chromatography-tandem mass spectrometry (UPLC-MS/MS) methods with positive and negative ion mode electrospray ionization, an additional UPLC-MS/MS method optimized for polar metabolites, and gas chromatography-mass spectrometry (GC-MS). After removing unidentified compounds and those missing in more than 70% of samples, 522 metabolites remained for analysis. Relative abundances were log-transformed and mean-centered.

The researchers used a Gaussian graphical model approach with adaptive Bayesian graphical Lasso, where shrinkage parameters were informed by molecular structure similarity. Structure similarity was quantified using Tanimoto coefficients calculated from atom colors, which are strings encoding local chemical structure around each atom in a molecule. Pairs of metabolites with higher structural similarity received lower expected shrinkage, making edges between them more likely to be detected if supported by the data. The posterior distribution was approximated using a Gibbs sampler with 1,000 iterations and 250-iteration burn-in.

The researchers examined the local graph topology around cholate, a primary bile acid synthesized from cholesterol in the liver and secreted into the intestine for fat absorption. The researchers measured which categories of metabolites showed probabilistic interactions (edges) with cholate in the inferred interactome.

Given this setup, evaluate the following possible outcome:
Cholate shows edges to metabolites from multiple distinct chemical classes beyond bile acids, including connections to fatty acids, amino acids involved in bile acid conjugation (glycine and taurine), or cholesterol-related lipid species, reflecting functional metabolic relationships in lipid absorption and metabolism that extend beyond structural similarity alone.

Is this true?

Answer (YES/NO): YES